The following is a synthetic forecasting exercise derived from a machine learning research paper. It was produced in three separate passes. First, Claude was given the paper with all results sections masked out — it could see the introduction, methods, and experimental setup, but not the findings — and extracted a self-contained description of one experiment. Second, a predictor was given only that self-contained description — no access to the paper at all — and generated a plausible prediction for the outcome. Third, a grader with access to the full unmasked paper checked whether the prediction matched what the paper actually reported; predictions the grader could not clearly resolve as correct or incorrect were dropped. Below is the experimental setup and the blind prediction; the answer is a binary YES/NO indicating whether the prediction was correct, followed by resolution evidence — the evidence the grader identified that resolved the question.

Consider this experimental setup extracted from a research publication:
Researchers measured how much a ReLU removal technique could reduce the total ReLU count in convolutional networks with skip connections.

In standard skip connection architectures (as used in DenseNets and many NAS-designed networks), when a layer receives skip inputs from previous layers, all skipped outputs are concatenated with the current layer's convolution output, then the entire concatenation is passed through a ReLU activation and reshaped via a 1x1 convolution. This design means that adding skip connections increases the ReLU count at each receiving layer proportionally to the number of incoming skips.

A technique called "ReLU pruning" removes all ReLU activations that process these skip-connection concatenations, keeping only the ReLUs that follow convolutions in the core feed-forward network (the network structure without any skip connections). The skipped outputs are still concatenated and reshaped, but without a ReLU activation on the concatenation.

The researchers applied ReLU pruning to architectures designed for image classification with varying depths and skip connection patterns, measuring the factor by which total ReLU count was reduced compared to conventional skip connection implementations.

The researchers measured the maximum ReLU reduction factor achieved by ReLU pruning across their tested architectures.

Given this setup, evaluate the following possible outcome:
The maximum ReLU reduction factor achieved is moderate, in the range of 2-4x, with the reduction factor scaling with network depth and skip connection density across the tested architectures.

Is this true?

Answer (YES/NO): NO